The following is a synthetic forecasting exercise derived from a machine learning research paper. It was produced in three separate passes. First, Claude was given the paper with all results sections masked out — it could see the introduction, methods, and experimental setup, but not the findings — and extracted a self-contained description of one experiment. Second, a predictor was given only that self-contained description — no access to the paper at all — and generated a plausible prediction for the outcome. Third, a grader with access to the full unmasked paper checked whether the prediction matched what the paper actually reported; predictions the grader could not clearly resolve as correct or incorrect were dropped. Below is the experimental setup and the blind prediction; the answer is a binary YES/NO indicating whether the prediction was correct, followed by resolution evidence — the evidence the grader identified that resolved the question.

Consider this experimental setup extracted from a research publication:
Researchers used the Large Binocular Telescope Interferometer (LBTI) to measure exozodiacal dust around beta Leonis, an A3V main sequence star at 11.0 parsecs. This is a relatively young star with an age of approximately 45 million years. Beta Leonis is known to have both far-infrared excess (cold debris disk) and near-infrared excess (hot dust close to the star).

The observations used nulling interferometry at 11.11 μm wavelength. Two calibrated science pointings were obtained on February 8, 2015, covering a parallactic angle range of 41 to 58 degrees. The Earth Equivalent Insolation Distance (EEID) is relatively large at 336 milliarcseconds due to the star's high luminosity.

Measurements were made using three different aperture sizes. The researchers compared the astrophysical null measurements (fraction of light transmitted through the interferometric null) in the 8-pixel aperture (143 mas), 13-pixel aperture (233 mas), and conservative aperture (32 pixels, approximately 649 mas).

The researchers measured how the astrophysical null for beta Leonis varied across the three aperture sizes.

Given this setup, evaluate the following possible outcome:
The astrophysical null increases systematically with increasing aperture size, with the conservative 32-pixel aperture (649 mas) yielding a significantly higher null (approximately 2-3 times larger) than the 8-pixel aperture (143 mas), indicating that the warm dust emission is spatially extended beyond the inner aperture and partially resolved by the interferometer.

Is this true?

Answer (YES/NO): NO